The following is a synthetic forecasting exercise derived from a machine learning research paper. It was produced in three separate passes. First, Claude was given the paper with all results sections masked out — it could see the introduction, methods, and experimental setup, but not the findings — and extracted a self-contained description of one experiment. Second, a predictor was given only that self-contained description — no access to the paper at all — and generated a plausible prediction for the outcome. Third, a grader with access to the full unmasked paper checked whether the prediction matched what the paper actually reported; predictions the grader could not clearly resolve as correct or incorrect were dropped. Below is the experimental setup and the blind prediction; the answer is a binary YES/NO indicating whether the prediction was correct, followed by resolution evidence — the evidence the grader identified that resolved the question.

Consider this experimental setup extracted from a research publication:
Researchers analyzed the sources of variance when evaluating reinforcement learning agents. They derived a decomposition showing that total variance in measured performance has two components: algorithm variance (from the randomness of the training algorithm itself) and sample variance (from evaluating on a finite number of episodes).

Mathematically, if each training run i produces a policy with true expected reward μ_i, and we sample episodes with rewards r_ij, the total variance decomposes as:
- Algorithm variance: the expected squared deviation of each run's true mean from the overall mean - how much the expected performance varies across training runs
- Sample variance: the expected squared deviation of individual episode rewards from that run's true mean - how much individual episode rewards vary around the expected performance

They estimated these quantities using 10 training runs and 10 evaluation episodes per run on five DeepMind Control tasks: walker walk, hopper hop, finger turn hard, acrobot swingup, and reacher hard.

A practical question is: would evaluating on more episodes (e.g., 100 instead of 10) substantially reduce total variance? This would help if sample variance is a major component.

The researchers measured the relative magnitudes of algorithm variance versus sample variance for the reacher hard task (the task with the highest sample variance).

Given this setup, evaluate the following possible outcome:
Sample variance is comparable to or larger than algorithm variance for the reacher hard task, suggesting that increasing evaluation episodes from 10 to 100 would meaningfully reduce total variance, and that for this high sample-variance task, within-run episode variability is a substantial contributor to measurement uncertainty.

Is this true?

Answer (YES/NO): NO